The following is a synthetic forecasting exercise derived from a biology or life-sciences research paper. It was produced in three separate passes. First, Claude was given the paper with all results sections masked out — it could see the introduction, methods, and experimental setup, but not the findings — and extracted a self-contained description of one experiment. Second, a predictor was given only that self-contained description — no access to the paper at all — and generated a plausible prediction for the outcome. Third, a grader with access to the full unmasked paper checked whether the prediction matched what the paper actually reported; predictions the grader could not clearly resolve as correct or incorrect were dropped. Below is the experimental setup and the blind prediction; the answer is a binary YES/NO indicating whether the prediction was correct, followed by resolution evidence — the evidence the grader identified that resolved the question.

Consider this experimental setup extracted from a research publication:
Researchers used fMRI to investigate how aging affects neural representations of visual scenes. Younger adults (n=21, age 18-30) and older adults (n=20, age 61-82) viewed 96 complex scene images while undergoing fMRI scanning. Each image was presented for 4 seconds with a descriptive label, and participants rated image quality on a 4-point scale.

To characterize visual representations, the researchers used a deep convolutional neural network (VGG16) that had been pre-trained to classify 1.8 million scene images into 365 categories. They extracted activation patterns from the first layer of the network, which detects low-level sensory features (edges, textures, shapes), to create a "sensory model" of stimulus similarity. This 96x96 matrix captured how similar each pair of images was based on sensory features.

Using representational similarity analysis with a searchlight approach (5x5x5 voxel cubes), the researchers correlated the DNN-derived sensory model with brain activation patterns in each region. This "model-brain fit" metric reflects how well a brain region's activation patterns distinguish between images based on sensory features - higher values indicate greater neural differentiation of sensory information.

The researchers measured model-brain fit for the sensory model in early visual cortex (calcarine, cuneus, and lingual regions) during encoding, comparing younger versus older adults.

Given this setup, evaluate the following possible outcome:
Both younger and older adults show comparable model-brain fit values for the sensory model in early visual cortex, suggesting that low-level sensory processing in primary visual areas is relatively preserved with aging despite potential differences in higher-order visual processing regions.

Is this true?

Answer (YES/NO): NO